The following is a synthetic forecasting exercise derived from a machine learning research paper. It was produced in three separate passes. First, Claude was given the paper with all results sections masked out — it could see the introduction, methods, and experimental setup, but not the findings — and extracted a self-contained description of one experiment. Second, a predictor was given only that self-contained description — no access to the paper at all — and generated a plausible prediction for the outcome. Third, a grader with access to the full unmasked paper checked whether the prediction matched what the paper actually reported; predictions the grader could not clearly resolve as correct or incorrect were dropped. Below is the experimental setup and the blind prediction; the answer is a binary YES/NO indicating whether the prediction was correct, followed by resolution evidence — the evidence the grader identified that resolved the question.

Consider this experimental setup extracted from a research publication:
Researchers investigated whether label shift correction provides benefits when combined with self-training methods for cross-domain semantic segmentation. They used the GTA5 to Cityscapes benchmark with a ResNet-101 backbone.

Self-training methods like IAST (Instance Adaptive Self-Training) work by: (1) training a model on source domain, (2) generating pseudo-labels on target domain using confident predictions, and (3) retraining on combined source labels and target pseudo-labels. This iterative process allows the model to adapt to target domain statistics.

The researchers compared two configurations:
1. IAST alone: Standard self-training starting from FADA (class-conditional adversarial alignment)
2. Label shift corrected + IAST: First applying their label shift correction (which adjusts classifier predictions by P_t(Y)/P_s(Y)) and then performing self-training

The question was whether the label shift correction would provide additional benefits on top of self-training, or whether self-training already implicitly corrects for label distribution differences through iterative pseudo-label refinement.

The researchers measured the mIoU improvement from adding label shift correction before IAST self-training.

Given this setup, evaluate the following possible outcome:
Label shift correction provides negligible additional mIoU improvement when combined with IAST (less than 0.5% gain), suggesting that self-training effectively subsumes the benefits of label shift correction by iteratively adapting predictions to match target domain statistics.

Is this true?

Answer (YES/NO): NO